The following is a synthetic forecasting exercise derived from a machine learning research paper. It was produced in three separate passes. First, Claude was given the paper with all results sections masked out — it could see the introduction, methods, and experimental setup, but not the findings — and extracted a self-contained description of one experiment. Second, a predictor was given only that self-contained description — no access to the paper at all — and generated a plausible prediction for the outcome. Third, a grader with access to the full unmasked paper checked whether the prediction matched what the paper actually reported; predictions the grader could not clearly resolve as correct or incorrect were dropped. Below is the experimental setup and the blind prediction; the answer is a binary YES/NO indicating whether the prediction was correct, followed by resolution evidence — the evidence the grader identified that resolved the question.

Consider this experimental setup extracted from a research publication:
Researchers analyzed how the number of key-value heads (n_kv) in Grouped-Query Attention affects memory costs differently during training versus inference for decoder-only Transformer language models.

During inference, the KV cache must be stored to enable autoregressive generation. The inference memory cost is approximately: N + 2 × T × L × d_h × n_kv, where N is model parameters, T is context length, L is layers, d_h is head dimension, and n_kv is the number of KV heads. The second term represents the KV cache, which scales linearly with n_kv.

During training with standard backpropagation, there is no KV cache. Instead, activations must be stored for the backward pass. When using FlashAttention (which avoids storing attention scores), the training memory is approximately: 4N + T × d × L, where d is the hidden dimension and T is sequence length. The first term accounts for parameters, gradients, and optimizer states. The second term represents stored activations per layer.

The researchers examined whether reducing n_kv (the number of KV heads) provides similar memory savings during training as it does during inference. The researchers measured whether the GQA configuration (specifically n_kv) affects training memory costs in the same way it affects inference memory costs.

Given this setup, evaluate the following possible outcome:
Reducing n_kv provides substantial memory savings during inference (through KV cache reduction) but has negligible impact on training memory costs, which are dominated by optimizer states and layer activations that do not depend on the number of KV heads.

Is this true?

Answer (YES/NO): YES